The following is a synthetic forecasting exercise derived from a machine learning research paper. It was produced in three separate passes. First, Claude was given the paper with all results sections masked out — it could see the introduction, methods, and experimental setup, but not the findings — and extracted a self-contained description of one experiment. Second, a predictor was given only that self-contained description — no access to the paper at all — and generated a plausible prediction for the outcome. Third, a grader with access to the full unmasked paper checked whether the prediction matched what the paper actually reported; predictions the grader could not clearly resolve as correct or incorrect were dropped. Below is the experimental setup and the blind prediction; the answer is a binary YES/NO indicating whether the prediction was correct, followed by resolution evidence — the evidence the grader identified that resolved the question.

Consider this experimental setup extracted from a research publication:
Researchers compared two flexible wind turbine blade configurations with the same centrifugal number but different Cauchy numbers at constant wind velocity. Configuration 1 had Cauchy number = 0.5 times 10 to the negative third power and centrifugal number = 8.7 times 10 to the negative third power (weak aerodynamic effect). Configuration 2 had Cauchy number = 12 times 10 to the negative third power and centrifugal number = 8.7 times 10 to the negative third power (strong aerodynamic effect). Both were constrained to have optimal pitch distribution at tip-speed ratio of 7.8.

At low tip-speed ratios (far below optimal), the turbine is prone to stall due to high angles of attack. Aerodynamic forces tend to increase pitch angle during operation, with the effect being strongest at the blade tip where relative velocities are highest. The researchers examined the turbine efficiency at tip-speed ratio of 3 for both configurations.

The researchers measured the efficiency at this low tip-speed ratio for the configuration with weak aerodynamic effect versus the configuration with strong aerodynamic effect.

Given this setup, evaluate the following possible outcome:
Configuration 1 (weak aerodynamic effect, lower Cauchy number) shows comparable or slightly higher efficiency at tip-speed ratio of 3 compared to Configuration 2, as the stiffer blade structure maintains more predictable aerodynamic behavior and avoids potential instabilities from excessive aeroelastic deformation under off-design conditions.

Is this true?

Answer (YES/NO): NO